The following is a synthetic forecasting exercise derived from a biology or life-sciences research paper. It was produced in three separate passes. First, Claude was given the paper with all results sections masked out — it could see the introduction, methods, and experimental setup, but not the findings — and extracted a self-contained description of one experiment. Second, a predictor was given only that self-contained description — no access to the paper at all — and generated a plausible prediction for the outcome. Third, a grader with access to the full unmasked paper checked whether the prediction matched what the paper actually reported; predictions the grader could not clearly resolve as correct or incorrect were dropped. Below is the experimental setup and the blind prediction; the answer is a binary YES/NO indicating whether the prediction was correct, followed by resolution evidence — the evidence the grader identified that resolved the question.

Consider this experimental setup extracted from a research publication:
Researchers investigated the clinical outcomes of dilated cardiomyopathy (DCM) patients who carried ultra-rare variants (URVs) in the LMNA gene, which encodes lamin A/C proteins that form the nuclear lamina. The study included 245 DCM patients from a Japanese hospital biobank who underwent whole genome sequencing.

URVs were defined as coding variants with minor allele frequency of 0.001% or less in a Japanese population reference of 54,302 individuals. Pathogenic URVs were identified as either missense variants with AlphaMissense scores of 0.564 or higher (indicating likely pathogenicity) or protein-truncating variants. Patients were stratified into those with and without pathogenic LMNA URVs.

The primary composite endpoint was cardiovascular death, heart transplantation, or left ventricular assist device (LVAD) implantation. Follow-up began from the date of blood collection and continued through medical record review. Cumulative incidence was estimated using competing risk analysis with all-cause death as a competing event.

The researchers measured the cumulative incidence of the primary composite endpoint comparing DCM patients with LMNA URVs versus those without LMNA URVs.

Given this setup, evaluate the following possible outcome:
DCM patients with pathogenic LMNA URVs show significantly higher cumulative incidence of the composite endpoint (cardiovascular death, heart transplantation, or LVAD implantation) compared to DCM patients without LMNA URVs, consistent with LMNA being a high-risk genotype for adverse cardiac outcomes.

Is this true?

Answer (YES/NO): YES